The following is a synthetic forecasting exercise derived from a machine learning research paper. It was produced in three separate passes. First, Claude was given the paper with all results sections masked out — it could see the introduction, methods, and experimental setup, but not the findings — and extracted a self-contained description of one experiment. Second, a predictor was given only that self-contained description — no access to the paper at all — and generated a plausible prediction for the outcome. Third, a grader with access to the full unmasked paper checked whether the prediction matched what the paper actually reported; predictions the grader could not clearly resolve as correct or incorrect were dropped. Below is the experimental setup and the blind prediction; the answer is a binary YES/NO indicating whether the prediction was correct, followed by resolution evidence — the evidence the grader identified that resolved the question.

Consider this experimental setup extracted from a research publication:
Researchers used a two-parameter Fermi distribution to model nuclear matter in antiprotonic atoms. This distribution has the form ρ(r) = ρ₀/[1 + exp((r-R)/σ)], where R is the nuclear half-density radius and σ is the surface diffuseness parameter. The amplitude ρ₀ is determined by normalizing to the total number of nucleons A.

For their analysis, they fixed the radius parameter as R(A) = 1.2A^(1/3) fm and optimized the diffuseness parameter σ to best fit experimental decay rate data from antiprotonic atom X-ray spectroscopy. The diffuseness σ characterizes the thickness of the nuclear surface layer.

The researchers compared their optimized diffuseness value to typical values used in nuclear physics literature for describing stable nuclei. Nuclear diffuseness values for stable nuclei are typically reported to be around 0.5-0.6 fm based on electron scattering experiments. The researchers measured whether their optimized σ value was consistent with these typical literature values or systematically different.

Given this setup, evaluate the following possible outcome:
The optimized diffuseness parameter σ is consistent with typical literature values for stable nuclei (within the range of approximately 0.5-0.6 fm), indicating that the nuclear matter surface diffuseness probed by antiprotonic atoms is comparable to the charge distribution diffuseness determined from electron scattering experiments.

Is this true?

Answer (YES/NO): NO